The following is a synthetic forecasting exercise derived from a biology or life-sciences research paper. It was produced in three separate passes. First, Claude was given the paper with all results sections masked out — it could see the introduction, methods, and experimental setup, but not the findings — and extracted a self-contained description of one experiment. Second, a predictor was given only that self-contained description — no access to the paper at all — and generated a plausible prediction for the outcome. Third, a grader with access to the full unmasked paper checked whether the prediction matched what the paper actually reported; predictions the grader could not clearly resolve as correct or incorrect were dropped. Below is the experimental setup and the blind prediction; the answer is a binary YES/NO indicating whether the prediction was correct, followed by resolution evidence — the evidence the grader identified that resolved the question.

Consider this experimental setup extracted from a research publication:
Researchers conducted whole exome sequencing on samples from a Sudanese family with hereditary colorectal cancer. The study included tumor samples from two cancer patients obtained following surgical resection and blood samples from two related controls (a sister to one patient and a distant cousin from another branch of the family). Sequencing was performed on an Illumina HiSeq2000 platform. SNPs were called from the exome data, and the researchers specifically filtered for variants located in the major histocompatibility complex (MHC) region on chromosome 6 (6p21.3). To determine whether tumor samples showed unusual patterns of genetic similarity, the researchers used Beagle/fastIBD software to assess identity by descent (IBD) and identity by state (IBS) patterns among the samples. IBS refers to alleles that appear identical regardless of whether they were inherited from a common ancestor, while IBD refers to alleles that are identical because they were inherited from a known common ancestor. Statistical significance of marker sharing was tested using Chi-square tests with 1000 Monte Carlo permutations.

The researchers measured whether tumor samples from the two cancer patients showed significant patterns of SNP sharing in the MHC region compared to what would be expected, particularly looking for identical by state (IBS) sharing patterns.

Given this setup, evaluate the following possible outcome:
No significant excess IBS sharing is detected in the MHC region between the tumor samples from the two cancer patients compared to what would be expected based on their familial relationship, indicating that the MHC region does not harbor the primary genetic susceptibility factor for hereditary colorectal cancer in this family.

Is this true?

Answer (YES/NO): NO